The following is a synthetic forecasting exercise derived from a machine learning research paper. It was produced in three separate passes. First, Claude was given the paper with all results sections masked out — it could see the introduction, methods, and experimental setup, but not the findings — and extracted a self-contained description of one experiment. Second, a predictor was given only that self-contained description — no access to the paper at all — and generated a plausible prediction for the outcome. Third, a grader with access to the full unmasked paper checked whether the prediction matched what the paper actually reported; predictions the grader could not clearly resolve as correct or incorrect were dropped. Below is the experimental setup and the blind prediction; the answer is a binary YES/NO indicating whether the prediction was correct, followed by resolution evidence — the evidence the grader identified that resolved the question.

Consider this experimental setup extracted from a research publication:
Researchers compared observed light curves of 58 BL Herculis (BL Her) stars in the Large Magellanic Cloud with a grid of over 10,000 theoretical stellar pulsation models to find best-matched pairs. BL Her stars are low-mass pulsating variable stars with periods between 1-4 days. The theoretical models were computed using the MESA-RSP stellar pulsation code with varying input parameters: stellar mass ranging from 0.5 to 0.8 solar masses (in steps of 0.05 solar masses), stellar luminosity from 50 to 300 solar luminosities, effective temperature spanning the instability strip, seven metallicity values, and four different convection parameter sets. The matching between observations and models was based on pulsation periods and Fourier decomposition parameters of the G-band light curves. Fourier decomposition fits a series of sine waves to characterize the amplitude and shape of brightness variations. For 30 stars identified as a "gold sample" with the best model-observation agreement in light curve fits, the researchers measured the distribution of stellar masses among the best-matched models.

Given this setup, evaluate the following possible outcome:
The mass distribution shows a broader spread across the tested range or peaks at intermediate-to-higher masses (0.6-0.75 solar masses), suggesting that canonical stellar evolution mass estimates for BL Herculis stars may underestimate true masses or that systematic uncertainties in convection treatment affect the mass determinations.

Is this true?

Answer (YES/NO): NO